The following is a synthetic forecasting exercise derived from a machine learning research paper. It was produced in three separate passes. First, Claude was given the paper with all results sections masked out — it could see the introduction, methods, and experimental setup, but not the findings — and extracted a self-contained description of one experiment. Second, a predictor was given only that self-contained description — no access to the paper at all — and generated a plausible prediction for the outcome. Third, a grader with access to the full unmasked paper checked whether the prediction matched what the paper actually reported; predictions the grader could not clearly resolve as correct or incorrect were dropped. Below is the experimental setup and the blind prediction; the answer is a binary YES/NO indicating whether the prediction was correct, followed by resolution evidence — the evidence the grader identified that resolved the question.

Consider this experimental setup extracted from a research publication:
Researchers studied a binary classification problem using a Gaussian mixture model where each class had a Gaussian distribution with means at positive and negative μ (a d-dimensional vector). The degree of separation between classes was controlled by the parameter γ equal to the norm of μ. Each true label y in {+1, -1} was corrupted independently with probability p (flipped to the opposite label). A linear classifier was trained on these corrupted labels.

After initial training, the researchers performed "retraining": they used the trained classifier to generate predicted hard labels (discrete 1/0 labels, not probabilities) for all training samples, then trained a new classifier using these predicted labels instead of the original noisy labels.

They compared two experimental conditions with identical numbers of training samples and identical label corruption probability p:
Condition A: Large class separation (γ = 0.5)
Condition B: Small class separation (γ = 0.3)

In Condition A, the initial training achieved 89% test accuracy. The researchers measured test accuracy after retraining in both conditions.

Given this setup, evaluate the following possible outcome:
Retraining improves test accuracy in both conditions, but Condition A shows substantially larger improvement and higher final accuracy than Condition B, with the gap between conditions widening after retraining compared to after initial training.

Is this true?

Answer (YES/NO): NO